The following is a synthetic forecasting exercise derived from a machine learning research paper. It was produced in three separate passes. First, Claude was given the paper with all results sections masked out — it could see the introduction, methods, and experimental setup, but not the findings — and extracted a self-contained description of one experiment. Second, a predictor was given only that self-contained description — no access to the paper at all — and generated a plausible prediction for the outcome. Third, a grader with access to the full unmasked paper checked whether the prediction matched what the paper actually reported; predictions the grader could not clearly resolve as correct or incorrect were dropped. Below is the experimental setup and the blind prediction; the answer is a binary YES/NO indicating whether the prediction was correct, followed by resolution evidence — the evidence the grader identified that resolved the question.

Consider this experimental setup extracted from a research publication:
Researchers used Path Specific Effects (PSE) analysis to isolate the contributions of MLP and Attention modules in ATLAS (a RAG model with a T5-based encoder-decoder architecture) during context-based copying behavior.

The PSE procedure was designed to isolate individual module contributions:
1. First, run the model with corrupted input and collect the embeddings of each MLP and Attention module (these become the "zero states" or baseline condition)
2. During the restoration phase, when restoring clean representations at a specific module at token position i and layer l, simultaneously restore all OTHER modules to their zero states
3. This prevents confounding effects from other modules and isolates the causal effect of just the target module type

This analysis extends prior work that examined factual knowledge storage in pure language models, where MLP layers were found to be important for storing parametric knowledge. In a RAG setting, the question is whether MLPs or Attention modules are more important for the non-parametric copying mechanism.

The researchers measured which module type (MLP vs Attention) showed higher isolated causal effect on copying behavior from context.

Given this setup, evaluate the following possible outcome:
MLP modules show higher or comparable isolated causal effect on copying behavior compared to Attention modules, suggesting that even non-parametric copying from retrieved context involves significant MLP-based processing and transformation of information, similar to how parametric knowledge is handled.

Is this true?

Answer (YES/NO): YES